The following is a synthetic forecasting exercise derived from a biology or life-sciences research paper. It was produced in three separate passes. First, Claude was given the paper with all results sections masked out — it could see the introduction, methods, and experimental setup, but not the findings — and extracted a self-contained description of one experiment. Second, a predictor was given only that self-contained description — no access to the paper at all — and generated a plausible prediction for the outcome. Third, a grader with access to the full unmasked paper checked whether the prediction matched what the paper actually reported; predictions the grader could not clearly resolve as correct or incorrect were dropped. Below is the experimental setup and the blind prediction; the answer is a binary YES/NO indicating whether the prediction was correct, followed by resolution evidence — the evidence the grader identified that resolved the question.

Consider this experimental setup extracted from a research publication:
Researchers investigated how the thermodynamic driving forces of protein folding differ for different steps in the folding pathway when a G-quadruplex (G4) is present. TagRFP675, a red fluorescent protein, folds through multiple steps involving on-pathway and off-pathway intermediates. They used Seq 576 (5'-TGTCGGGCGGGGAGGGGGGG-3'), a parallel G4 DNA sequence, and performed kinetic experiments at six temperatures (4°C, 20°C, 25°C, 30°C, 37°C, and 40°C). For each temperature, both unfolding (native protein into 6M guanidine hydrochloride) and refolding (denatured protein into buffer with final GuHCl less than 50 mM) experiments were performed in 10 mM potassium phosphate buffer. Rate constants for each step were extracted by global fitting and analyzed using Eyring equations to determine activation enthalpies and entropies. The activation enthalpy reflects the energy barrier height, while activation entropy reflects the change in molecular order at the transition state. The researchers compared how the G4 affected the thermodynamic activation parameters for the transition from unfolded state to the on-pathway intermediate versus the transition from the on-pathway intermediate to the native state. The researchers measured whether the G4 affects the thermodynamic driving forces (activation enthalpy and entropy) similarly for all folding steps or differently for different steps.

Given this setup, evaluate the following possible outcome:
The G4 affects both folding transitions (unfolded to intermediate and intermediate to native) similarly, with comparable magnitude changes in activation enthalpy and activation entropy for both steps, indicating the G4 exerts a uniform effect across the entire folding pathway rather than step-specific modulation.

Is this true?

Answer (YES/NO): NO